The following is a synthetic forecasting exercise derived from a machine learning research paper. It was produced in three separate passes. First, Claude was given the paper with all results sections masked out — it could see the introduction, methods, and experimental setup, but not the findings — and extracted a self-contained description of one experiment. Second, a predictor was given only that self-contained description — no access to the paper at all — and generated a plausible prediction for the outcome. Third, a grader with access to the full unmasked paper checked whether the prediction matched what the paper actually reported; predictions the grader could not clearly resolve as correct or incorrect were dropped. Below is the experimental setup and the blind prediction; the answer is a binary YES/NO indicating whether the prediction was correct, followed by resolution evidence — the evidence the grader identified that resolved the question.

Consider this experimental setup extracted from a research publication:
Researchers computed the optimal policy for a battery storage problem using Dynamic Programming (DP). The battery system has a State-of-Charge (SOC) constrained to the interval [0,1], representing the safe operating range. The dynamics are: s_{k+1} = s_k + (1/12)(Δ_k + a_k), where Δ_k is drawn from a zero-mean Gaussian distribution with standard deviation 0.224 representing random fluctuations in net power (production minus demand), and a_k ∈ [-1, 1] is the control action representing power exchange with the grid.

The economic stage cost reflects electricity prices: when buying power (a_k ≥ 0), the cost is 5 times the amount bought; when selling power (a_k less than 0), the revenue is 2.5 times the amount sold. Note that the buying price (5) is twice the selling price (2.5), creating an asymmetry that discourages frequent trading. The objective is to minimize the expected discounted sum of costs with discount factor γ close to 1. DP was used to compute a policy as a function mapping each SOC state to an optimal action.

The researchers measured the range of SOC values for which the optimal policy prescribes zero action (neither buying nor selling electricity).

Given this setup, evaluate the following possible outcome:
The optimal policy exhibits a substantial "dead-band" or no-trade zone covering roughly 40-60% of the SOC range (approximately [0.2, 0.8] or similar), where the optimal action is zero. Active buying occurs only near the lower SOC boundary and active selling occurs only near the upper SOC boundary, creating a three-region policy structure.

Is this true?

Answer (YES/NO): NO